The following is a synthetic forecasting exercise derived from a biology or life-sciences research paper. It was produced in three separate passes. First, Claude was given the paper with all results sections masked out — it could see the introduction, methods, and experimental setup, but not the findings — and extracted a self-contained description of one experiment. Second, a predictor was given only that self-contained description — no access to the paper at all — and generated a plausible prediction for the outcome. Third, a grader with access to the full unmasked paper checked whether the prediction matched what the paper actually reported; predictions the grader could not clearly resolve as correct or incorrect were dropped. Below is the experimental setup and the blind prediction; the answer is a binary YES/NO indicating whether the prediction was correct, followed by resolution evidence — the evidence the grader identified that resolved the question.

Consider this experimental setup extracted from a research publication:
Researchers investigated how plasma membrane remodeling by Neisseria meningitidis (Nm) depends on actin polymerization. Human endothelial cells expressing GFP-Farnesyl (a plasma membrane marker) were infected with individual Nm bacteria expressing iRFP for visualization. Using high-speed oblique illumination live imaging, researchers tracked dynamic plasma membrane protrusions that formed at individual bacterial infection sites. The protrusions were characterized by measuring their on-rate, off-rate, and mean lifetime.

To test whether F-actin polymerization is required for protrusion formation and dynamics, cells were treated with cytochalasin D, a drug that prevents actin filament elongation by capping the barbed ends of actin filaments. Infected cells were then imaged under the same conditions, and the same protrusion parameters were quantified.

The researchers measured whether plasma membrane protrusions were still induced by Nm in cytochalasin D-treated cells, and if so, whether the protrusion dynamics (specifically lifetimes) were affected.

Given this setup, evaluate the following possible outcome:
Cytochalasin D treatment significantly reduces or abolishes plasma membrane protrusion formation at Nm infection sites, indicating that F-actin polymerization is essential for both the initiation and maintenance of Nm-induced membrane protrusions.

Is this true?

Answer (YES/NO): NO